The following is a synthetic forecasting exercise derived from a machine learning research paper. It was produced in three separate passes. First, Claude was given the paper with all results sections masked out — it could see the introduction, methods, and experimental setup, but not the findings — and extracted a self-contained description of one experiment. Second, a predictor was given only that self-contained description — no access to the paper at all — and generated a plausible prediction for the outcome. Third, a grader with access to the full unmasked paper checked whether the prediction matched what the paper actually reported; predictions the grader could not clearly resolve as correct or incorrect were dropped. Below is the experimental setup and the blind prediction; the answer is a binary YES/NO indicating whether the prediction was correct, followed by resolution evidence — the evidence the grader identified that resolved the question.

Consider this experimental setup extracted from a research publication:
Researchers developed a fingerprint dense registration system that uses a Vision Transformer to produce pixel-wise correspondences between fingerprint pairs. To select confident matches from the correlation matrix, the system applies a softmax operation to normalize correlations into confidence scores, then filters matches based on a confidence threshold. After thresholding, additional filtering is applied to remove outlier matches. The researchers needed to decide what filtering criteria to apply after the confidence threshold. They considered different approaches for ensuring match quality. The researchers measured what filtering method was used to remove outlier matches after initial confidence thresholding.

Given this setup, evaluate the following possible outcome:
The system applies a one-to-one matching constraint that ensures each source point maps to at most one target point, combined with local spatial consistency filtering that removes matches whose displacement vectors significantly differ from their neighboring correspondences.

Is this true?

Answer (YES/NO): NO